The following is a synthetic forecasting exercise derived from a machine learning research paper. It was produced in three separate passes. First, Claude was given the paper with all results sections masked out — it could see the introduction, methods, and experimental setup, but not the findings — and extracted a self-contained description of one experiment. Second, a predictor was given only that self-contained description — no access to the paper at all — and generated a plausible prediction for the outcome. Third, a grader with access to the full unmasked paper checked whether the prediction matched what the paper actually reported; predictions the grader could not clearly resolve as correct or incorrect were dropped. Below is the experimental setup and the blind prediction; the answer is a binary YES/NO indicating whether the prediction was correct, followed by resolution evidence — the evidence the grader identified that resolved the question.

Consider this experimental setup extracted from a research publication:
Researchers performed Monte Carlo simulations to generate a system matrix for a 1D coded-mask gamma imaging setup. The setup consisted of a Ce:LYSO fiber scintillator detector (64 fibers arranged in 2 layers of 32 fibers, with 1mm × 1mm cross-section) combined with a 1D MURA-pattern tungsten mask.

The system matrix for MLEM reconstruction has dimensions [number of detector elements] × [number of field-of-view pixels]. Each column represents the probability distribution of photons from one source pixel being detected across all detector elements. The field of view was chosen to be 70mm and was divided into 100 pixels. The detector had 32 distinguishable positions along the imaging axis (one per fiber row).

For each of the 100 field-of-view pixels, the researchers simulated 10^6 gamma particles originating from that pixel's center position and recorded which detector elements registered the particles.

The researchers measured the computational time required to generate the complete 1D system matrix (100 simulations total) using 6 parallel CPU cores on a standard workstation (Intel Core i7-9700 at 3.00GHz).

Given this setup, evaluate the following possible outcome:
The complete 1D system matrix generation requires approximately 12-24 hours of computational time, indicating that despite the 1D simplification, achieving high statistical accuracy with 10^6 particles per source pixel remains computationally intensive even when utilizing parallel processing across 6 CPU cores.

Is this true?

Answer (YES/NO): NO